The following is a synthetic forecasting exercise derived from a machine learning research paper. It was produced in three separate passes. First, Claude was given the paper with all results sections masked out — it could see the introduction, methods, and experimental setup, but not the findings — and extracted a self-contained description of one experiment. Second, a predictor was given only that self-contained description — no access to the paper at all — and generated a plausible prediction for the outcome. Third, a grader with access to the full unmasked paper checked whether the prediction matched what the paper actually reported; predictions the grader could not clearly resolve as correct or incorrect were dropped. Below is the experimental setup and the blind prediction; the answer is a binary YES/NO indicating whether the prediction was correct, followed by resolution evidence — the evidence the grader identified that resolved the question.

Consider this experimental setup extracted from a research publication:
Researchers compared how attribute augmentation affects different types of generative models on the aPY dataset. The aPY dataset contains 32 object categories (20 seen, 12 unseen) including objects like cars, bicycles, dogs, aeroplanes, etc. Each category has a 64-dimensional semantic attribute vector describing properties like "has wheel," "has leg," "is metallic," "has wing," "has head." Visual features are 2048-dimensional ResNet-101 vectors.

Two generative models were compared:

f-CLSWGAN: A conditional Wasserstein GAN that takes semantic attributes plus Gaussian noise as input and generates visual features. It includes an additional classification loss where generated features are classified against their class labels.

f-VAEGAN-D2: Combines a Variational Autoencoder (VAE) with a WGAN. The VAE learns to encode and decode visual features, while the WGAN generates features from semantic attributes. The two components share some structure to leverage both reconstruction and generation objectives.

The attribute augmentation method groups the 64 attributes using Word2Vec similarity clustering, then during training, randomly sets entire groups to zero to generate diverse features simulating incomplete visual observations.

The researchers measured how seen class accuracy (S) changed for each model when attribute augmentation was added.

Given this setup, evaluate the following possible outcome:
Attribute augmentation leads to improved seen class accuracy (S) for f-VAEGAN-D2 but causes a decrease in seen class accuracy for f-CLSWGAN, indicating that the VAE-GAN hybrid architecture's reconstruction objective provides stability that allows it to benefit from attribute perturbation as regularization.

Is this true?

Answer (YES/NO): NO